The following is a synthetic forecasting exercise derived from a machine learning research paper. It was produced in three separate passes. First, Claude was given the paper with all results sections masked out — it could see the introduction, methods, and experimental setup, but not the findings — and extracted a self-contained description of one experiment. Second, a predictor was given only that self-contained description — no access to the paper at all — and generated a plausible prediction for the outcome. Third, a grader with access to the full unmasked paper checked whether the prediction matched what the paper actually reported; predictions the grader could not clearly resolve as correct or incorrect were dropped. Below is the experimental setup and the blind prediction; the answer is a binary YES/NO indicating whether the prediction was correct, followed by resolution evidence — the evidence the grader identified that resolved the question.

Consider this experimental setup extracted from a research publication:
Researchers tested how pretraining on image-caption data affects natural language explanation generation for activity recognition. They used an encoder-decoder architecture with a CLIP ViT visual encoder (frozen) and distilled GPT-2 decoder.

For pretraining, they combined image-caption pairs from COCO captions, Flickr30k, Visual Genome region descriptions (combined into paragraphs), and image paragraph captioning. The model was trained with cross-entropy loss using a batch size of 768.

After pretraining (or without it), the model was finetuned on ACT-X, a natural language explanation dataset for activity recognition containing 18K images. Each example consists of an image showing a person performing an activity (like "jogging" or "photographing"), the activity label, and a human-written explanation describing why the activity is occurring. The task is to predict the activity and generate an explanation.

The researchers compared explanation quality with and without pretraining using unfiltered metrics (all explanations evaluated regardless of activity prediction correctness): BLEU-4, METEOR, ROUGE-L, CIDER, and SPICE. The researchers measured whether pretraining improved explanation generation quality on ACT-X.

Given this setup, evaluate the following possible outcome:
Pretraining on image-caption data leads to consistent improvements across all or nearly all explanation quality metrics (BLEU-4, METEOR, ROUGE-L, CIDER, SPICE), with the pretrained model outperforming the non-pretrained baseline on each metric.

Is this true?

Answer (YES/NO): YES